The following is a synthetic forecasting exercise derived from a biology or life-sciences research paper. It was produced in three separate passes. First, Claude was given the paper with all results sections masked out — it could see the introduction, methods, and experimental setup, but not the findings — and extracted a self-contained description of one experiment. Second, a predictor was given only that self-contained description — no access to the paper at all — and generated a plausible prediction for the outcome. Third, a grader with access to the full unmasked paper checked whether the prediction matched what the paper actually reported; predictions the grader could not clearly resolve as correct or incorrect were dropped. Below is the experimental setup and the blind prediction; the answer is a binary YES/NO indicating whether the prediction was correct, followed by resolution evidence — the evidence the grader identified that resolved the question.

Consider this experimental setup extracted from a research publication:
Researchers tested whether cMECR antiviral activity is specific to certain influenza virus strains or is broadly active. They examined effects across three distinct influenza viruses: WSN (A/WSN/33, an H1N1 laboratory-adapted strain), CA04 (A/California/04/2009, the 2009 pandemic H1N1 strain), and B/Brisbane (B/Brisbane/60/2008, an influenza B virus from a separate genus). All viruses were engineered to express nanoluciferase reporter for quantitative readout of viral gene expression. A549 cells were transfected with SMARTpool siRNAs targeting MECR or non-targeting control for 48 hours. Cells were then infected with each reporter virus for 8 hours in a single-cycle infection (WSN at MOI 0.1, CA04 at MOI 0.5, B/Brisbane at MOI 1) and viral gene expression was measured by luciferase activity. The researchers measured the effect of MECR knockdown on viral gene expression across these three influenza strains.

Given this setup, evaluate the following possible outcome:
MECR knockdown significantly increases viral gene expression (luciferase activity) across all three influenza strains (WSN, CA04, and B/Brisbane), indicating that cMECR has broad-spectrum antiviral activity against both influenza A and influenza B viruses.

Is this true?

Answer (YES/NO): NO